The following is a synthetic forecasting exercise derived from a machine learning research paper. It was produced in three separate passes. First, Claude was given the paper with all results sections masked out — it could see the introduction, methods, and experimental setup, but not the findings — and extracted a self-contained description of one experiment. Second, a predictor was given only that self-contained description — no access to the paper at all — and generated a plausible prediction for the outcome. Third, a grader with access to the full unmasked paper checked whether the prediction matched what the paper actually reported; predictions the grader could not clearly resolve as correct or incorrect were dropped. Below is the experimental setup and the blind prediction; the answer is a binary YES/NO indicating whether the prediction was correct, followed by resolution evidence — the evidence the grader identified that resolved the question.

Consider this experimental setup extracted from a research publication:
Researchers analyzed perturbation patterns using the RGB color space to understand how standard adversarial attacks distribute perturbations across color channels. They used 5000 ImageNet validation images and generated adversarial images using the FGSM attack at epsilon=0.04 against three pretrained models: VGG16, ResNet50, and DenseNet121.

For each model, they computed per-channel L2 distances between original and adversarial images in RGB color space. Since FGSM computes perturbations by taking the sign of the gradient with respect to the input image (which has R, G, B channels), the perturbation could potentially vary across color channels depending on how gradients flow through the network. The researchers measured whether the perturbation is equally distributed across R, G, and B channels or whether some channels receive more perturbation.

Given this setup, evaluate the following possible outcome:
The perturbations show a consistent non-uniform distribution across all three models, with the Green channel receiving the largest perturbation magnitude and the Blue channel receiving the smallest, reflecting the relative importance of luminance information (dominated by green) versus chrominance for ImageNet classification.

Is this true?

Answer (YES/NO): NO